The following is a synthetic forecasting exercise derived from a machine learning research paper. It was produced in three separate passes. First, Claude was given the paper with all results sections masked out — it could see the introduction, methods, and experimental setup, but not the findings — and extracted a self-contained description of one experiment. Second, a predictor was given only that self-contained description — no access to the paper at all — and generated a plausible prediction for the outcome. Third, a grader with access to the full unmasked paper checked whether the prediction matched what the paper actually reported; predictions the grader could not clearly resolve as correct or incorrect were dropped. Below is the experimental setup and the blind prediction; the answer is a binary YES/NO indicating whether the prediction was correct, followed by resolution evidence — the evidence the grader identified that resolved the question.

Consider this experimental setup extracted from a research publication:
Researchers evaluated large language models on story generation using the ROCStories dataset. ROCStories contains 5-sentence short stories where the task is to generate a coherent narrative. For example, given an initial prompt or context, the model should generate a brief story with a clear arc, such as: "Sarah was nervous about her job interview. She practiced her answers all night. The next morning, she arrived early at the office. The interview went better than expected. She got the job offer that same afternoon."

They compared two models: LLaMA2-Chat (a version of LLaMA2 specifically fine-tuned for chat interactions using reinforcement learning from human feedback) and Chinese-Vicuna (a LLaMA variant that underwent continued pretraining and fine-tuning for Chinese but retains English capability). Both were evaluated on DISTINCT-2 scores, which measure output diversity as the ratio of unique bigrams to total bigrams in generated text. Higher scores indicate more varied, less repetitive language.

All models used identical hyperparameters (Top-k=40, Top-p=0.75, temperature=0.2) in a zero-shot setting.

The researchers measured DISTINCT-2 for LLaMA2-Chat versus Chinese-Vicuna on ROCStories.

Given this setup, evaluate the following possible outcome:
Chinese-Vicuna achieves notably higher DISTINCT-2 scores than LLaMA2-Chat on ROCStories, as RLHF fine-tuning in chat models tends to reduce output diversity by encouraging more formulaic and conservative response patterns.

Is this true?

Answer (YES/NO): NO